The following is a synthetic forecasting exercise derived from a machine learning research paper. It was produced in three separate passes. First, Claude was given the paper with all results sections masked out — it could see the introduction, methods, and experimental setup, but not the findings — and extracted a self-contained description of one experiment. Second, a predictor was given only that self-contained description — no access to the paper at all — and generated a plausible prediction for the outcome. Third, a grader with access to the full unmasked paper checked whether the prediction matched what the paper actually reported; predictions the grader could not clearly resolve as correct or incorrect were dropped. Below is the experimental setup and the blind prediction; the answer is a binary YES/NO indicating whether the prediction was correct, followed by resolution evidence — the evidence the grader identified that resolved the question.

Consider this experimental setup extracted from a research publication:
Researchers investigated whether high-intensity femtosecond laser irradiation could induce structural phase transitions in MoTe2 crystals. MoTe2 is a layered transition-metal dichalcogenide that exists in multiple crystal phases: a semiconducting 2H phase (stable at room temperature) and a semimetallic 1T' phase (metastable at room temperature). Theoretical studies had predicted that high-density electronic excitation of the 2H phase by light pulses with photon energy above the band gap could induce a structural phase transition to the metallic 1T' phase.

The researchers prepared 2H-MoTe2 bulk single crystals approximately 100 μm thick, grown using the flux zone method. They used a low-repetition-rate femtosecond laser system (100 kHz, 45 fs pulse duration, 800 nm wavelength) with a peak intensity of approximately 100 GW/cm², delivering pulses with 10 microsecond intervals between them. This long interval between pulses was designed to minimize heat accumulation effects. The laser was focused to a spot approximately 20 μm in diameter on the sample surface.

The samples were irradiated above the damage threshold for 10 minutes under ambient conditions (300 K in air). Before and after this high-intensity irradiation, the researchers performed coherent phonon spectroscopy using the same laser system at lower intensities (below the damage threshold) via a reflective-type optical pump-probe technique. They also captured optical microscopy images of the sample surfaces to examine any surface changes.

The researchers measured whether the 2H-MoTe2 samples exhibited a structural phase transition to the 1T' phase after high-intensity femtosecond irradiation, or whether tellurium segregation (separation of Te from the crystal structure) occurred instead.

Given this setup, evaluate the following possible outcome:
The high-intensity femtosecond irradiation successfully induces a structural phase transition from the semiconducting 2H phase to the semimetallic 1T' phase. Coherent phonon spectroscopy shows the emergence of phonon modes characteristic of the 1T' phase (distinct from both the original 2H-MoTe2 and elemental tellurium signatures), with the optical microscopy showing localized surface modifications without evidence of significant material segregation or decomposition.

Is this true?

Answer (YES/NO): NO